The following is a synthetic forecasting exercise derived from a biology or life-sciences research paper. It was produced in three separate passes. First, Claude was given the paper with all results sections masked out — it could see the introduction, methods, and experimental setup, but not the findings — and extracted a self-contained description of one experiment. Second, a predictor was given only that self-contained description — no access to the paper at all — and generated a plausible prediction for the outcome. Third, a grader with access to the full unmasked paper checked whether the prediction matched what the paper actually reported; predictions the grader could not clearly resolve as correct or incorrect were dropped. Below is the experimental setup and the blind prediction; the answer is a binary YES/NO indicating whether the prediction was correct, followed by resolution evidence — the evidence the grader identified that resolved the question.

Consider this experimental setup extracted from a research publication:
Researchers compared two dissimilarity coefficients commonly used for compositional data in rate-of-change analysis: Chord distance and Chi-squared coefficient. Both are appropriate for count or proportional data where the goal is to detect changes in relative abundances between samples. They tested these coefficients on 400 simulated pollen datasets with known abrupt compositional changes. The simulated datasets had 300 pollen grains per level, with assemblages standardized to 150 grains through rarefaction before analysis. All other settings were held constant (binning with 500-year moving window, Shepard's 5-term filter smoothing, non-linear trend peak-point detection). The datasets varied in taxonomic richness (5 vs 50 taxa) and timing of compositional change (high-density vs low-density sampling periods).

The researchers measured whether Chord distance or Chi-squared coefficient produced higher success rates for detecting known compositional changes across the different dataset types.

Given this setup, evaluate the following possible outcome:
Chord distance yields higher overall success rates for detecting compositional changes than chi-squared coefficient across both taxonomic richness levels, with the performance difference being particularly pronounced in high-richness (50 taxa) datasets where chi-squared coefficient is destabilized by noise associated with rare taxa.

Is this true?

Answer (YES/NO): NO